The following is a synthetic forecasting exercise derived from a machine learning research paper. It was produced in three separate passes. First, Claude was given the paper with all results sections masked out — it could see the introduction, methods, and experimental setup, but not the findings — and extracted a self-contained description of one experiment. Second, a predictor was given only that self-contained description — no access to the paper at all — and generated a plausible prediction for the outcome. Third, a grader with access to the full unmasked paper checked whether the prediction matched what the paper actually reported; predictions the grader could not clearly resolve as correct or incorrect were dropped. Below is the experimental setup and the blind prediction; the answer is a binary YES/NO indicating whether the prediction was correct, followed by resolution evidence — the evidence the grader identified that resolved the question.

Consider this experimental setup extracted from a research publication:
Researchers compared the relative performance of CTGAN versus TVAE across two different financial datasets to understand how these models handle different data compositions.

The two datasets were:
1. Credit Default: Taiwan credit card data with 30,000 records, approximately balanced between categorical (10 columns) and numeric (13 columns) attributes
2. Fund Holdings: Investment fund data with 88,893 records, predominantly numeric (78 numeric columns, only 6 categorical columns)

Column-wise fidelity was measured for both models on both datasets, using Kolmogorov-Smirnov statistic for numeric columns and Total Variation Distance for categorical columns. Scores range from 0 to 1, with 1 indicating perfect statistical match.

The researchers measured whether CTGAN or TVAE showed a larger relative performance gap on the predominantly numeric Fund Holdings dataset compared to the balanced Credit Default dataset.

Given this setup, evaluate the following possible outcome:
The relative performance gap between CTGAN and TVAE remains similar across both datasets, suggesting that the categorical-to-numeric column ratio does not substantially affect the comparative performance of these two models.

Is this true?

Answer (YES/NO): NO